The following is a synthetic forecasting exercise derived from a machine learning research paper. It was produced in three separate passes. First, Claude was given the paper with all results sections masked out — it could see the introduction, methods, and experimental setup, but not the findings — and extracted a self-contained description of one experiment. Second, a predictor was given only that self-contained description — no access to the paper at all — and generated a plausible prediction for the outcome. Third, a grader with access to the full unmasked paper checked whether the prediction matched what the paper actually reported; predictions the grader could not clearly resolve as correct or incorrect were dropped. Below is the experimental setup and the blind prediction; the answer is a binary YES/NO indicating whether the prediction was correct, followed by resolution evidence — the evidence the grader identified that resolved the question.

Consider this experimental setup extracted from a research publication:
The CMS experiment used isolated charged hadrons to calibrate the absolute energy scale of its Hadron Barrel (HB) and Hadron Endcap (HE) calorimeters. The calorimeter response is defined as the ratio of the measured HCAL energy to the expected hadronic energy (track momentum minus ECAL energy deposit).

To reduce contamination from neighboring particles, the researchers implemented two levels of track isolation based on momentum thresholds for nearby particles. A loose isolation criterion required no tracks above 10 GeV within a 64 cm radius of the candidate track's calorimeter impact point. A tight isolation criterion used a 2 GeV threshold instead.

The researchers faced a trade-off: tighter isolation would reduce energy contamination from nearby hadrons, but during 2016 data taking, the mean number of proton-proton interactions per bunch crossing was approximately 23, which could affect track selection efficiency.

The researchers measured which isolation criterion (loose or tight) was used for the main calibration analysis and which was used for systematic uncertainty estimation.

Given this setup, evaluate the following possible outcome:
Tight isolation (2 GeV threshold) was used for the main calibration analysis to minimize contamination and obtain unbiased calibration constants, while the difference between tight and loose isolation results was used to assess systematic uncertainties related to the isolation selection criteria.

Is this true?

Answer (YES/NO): NO